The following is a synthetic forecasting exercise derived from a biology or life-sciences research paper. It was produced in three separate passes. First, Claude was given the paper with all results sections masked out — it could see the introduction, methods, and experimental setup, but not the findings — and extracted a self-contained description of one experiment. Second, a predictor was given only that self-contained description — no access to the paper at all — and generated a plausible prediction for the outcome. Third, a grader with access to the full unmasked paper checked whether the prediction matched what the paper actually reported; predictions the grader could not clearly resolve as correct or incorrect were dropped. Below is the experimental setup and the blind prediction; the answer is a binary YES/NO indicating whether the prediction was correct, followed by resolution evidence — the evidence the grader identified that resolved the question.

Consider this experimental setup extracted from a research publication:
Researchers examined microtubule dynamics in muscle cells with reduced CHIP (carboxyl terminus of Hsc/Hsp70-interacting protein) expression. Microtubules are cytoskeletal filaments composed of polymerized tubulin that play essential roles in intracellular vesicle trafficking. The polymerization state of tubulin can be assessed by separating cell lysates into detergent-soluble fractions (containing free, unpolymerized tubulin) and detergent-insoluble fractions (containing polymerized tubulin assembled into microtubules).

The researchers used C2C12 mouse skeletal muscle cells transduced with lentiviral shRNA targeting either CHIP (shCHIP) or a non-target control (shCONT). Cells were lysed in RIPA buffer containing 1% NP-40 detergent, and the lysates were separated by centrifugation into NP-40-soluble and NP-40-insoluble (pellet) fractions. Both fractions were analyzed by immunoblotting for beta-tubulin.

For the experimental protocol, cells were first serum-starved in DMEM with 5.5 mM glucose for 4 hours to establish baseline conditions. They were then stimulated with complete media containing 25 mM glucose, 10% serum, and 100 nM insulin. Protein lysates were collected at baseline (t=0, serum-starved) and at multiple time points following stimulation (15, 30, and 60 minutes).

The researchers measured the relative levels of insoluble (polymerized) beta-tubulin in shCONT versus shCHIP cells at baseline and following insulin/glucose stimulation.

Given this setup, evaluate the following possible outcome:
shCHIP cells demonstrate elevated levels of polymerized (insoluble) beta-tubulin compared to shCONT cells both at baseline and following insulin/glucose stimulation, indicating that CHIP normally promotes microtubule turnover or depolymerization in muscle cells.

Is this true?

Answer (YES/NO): NO